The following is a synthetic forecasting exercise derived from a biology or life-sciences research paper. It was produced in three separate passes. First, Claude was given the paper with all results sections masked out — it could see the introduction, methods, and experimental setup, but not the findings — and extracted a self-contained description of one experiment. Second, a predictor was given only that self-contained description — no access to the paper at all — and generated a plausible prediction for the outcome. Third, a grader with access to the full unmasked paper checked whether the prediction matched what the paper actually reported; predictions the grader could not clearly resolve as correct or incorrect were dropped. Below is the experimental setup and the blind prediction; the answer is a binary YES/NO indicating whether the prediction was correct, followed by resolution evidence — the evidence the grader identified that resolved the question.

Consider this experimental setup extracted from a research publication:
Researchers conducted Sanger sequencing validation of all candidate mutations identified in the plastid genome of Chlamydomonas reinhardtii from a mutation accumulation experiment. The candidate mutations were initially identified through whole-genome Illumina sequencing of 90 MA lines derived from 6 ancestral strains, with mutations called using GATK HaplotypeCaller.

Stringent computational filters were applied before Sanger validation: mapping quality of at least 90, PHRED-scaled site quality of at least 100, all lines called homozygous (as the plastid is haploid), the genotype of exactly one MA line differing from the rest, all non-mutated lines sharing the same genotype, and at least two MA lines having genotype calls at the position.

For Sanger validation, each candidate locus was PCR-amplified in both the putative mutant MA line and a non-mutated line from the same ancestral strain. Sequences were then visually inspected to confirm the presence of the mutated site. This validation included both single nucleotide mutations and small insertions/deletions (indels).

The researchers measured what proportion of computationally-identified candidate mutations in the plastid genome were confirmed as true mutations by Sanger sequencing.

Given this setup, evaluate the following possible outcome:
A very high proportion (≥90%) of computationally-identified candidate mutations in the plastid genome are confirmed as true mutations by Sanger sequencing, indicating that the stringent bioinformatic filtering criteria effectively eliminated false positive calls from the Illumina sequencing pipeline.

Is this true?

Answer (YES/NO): YES